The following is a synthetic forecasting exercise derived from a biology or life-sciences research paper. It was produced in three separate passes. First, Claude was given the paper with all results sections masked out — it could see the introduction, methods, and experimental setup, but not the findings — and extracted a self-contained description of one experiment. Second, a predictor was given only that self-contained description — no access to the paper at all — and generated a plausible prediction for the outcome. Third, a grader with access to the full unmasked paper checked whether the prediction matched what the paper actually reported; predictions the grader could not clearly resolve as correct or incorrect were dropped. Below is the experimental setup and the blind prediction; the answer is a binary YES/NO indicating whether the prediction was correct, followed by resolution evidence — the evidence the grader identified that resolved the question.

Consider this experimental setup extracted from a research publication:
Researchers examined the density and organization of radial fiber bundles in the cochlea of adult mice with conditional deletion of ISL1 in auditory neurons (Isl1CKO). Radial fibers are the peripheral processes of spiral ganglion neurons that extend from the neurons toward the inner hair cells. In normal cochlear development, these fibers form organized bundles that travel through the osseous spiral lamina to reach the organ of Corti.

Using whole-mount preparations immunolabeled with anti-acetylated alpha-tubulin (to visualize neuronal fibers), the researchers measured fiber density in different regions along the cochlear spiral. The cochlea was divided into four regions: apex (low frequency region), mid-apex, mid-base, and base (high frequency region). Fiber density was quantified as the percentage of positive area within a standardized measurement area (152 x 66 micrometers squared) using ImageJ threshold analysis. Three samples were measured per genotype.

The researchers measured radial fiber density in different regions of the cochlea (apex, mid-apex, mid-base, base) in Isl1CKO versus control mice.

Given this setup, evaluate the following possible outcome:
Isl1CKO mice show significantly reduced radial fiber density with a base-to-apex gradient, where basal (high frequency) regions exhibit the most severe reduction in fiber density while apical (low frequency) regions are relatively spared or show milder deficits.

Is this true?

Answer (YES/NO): NO